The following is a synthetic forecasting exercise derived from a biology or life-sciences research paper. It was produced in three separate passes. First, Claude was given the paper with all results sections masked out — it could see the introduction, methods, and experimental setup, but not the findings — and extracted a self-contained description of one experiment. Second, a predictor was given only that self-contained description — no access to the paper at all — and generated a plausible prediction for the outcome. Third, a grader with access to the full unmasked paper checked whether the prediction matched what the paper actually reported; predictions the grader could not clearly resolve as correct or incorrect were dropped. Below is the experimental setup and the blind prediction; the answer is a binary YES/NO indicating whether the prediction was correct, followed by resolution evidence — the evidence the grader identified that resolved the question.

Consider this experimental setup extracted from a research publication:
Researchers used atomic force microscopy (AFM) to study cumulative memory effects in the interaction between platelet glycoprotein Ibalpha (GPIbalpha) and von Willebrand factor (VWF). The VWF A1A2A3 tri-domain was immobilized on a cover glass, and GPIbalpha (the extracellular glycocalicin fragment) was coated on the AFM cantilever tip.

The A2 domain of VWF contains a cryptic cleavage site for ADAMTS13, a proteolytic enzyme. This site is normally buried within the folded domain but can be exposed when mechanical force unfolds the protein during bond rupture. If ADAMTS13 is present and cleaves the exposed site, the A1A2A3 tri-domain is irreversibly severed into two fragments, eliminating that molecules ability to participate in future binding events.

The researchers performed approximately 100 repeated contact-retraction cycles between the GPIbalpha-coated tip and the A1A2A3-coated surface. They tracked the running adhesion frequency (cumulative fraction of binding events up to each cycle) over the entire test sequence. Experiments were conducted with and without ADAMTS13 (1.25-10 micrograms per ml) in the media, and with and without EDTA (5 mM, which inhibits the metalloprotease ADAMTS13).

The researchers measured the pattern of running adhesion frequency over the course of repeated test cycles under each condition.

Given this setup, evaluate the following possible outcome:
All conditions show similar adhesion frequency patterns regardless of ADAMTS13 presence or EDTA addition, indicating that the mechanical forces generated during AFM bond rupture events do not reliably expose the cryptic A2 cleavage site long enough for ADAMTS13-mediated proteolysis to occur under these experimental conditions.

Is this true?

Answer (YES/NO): NO